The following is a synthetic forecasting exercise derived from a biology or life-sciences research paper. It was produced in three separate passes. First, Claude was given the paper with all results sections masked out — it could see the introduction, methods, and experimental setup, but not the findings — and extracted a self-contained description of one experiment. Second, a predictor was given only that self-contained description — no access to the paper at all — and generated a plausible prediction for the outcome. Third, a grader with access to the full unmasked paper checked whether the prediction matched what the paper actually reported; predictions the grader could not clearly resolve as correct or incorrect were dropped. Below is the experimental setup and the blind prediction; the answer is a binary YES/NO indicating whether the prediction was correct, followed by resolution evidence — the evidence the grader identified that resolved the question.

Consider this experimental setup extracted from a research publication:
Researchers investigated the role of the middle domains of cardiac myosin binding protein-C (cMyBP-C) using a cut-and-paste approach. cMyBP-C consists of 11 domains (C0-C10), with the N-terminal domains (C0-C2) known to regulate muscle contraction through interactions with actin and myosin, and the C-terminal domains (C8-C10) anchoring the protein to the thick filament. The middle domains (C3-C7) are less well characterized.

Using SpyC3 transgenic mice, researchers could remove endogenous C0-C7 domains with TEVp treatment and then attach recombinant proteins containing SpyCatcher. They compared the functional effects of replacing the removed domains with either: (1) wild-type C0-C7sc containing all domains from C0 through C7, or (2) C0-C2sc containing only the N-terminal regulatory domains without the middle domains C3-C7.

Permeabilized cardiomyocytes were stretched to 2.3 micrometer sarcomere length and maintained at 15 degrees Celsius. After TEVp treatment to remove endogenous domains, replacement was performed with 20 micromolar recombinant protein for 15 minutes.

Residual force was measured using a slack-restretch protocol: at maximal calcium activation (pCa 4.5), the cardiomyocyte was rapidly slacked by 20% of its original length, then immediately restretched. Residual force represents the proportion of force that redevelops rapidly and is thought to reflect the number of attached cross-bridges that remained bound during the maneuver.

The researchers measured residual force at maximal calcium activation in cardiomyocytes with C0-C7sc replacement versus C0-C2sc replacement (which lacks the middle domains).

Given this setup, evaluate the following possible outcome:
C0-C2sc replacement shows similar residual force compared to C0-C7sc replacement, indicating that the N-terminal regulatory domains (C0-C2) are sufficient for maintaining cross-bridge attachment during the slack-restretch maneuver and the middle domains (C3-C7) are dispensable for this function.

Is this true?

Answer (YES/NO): NO